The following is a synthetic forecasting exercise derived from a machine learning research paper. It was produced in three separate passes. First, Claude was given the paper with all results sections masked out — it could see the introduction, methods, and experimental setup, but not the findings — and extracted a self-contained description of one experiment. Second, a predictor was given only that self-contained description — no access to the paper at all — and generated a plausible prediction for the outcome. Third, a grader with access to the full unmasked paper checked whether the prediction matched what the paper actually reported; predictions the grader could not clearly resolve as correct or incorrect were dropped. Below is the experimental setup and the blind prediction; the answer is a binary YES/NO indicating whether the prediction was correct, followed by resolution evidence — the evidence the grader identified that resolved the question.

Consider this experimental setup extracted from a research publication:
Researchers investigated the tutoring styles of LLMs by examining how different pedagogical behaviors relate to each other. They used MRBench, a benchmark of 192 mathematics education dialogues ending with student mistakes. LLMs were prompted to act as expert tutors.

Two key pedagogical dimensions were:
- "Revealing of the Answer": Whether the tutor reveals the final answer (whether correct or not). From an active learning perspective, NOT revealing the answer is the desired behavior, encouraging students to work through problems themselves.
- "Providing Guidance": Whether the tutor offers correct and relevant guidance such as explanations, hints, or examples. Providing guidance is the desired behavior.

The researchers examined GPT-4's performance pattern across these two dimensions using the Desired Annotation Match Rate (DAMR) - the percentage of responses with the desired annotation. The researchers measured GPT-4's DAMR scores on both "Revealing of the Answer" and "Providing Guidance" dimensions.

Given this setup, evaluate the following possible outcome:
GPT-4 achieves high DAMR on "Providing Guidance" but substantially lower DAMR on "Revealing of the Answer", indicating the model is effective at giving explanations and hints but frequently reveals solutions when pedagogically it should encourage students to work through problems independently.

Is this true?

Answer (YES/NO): YES